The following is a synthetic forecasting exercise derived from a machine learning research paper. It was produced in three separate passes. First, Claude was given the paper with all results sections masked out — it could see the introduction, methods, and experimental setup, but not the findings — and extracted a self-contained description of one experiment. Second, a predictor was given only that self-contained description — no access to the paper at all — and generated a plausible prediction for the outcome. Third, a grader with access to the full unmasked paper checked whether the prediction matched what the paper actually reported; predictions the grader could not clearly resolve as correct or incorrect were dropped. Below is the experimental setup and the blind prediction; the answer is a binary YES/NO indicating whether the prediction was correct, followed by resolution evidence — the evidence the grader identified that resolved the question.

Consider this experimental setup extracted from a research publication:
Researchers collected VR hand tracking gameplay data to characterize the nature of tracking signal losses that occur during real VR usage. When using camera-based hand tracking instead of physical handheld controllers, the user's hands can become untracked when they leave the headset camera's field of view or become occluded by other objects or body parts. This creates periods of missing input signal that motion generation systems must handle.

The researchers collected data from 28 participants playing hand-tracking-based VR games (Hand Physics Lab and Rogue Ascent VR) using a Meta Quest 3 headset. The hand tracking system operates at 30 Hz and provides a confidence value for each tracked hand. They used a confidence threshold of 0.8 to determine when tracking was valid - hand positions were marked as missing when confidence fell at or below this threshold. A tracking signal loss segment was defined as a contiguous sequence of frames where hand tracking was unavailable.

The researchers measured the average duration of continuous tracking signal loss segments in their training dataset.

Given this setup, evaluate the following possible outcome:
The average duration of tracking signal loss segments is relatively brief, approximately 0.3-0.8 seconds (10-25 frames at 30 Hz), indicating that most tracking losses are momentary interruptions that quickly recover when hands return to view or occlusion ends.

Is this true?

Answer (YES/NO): NO